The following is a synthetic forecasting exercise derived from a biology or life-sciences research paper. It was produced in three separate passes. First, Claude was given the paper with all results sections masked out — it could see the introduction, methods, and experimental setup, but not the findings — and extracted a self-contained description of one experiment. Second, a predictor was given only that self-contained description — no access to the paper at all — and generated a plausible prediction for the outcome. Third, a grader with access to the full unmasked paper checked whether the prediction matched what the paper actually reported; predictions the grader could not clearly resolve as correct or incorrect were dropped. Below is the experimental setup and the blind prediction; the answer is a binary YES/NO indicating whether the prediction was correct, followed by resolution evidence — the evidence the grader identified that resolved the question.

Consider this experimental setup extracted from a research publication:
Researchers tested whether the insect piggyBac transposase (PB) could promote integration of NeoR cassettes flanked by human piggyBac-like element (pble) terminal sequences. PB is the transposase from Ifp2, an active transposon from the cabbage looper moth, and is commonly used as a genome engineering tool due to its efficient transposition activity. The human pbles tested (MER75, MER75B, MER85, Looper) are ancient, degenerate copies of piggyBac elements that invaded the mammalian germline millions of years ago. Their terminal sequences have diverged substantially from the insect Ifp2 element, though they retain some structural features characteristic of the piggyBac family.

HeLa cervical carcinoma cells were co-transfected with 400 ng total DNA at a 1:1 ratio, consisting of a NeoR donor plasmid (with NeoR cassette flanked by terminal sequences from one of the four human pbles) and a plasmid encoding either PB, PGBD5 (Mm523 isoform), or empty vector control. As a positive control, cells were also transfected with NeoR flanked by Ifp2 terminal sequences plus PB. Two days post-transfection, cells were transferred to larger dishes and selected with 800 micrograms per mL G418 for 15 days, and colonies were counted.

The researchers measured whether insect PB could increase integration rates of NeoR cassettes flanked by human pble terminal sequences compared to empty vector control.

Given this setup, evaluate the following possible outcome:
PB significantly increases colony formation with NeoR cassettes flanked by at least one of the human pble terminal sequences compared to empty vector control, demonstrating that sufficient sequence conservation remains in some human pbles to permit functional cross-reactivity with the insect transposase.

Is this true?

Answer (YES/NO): YES